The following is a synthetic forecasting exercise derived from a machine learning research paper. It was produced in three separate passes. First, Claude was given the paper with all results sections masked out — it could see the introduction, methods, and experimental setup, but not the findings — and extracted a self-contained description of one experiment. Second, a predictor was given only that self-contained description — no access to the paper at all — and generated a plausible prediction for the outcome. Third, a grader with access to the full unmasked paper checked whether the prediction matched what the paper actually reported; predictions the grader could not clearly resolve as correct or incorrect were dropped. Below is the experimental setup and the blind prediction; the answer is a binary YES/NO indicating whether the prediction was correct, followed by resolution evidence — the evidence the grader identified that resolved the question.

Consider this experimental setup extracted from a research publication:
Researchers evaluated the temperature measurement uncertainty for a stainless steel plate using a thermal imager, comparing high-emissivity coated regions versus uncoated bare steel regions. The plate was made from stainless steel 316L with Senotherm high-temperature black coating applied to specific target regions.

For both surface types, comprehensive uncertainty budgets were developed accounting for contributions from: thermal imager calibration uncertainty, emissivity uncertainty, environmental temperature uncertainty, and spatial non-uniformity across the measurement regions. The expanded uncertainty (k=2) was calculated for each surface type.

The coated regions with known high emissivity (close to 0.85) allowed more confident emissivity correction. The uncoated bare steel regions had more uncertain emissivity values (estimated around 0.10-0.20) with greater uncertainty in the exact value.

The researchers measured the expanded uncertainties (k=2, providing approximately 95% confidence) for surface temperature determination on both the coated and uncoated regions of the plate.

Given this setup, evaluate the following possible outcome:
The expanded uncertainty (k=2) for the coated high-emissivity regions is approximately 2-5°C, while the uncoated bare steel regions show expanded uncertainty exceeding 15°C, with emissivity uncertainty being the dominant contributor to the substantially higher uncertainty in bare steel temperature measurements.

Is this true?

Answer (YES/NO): NO